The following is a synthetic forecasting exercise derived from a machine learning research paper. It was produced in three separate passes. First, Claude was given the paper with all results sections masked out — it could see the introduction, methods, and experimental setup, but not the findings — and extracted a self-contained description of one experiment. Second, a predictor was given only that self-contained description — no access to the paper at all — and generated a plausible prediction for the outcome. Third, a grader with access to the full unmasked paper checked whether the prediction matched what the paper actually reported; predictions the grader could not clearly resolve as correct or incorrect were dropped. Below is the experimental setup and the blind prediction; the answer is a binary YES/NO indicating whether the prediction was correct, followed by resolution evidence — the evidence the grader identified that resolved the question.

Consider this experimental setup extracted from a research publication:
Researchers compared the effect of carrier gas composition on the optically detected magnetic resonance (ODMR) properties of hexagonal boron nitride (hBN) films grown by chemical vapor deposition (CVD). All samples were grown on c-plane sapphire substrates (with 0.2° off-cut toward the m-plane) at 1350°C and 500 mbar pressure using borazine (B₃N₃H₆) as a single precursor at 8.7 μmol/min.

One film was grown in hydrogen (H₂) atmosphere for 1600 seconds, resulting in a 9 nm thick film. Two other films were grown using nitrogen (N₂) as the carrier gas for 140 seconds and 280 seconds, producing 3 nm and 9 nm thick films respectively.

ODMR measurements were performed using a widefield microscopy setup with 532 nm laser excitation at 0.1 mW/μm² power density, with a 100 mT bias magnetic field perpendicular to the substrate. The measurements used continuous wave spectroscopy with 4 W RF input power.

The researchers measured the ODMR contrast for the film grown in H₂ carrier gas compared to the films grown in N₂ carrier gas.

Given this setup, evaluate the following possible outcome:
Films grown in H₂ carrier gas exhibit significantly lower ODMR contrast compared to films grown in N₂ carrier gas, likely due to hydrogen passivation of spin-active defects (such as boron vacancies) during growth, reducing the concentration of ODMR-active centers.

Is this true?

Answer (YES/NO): NO